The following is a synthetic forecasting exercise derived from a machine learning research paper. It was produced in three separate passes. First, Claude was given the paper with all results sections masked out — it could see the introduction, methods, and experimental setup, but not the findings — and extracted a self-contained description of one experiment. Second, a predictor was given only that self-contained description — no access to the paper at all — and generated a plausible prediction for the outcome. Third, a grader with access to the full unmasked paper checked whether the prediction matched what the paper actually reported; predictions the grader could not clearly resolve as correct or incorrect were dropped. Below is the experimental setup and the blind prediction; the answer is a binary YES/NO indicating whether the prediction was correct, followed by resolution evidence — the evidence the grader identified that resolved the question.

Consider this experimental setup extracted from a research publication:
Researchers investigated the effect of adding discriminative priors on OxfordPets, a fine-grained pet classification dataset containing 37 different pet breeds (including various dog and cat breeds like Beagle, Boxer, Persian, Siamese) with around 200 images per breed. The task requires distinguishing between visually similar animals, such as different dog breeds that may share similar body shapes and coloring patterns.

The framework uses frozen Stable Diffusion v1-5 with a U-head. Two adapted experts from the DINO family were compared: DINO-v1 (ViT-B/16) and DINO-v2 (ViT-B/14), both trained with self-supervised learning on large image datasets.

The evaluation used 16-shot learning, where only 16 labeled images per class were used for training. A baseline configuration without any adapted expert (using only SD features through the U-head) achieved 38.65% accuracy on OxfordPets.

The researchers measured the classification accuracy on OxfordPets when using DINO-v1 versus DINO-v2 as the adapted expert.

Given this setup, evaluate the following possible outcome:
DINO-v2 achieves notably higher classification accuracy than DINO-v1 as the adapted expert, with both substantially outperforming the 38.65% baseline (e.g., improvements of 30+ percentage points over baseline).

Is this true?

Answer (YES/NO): NO